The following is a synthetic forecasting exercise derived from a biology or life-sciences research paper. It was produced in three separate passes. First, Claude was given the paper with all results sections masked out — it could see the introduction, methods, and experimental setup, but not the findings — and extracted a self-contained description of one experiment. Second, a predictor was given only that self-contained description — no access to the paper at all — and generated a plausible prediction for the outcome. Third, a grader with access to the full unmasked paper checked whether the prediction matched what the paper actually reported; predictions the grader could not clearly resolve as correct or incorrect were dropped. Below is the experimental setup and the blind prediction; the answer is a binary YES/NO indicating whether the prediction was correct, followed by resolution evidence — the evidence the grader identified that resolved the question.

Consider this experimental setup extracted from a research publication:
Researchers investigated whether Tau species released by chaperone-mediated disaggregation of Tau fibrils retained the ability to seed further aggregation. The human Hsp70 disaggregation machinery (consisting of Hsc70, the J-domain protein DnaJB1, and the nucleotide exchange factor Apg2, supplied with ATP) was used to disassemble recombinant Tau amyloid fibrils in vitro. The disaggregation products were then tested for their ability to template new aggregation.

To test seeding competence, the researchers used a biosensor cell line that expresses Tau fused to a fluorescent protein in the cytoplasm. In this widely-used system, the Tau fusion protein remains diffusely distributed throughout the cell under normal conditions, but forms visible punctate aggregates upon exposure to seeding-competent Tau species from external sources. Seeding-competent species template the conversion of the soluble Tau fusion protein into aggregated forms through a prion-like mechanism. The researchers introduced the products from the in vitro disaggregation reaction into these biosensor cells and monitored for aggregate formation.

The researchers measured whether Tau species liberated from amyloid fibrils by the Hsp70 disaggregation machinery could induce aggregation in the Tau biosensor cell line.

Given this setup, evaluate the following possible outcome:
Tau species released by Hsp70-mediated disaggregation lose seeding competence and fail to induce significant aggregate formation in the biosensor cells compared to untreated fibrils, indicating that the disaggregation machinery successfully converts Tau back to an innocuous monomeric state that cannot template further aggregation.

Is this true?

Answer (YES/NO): NO